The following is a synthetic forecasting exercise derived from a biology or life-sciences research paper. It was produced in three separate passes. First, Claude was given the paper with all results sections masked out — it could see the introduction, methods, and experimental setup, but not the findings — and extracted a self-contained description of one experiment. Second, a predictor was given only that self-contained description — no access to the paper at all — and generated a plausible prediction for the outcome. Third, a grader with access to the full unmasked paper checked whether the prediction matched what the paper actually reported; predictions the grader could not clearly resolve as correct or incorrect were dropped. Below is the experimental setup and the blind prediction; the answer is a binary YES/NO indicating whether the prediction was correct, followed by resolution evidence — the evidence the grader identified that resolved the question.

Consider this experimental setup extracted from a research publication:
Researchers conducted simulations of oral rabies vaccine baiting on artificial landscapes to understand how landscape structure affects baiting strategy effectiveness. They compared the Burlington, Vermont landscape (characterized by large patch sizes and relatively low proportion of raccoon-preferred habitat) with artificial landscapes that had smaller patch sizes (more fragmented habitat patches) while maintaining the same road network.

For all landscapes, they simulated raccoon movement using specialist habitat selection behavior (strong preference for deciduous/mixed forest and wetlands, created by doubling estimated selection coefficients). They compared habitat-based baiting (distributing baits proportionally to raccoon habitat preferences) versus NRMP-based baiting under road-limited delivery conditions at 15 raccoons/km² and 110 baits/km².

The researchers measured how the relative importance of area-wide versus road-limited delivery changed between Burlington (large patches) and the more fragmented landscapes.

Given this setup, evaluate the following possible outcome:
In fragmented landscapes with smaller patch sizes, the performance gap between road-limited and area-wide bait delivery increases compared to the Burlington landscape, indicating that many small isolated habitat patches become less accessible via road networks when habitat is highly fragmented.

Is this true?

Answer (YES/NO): NO